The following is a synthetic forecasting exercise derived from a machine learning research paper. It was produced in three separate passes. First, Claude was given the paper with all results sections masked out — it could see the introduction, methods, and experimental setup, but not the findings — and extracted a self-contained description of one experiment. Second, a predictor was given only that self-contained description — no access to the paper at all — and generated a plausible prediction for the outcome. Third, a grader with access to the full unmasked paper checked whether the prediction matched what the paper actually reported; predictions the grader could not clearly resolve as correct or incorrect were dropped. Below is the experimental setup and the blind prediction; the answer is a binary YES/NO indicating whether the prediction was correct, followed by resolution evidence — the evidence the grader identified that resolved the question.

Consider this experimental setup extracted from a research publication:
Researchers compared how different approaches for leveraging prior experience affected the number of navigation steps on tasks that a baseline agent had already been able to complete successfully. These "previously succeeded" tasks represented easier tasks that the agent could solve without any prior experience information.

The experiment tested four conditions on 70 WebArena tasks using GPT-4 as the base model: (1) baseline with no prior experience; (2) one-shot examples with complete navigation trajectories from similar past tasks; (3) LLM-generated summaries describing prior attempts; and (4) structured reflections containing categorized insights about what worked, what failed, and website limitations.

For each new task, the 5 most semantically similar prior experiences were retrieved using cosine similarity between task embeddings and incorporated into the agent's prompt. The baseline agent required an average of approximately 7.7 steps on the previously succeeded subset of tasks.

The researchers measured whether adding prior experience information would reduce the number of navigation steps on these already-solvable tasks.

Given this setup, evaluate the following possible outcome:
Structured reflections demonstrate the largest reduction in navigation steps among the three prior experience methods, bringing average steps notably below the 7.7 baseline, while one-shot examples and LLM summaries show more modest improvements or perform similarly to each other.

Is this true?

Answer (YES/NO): NO